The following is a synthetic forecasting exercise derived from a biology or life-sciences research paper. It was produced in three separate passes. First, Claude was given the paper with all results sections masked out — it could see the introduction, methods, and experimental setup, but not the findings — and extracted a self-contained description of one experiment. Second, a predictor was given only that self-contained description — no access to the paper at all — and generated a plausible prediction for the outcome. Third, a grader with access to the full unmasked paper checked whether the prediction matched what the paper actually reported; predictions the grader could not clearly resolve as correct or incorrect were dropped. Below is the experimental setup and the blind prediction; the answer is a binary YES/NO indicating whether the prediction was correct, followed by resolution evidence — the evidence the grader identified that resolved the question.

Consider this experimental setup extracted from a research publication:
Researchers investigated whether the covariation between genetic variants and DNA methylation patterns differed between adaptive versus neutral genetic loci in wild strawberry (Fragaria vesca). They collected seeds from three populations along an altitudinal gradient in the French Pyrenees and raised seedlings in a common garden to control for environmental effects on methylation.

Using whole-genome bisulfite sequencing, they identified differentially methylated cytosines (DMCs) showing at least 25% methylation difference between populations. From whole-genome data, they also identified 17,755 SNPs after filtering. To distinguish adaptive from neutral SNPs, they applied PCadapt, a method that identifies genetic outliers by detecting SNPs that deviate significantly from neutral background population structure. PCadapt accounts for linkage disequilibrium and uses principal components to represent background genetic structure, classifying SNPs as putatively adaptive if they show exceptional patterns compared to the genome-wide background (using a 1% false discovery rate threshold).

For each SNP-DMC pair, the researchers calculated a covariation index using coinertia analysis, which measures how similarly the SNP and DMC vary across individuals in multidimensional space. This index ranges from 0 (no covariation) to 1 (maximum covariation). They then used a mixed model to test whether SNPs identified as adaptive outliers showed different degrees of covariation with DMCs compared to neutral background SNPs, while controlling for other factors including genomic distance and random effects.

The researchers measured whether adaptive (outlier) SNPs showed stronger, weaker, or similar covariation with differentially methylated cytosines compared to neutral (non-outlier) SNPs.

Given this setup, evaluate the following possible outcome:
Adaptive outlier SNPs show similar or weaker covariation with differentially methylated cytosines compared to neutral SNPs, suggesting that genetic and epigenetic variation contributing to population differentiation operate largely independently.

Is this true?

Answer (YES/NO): YES